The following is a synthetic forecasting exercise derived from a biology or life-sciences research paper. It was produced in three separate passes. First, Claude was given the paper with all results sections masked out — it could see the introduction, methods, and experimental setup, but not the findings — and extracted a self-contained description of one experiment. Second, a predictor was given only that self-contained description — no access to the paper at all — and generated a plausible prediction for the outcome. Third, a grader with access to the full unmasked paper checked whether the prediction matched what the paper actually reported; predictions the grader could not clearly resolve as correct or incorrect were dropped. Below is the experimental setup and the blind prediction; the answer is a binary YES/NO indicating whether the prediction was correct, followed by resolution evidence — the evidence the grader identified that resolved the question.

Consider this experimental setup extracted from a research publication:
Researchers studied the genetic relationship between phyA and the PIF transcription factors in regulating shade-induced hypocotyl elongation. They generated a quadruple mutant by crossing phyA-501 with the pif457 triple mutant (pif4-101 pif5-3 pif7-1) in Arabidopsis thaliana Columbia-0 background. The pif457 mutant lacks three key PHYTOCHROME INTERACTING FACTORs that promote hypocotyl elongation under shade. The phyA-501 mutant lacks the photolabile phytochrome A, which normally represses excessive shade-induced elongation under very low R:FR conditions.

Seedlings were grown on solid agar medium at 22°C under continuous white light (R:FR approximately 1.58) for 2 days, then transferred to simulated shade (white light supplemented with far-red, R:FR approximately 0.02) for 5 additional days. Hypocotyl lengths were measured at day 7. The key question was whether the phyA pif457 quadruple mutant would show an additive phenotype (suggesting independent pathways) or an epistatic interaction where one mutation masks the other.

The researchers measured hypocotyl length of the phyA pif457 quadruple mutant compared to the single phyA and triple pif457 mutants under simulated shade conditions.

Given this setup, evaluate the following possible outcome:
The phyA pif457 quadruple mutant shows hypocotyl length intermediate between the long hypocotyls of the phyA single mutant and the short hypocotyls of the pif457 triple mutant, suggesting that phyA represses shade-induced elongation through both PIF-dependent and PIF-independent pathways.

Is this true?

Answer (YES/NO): NO